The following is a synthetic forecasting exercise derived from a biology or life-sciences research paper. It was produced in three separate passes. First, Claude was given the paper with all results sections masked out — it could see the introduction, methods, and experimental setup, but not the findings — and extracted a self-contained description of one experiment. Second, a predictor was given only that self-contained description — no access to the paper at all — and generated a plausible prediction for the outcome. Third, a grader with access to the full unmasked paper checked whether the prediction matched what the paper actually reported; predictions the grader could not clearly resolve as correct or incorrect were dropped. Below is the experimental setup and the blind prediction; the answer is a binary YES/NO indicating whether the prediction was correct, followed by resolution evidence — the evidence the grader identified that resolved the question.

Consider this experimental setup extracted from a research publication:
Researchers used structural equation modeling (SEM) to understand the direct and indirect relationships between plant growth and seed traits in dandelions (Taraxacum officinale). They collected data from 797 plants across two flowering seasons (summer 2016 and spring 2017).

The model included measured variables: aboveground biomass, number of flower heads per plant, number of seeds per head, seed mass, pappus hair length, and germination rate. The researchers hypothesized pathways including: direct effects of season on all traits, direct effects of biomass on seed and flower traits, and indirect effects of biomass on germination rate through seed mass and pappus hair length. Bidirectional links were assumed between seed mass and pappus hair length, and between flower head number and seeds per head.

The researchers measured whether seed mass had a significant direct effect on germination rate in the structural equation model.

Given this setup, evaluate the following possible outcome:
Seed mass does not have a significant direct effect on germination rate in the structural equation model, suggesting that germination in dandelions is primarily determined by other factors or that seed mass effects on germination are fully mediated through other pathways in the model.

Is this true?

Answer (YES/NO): NO